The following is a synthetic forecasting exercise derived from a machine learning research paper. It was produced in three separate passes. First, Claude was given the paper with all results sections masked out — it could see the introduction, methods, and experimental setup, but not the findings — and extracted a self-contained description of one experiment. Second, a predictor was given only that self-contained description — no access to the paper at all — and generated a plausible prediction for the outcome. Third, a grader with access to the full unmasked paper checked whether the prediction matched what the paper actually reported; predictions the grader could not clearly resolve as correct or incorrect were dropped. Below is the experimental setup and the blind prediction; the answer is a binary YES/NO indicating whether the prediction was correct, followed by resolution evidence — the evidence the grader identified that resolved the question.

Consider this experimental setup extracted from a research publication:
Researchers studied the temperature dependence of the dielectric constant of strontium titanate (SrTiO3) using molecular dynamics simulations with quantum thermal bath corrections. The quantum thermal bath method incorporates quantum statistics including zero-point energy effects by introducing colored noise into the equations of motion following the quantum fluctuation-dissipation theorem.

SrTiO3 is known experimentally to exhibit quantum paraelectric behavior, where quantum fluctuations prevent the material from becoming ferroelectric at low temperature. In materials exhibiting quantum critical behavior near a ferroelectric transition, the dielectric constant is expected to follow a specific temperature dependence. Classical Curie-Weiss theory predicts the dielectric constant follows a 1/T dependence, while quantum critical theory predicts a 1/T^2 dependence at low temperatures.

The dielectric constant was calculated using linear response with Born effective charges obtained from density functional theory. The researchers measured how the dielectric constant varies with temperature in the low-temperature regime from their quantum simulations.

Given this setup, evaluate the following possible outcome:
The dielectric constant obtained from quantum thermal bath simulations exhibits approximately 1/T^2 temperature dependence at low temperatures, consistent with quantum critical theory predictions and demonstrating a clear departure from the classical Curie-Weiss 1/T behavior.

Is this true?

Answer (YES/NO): YES